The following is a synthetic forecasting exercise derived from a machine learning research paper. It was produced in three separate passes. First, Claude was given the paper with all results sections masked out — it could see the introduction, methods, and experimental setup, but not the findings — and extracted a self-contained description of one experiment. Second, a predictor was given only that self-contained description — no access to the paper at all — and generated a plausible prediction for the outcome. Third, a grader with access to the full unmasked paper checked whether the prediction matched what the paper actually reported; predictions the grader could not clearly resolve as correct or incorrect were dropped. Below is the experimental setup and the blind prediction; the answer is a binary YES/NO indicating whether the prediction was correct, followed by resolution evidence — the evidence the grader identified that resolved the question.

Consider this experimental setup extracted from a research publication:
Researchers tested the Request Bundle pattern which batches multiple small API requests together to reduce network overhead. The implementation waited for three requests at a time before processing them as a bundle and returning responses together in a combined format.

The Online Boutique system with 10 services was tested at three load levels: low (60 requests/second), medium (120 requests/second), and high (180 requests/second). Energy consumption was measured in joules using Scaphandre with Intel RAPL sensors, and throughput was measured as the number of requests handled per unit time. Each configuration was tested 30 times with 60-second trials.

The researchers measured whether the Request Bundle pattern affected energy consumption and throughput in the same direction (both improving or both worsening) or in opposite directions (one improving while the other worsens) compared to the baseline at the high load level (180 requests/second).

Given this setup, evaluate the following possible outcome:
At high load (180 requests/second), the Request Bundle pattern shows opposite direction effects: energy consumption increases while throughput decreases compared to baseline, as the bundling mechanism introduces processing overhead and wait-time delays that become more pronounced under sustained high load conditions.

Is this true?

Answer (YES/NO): NO